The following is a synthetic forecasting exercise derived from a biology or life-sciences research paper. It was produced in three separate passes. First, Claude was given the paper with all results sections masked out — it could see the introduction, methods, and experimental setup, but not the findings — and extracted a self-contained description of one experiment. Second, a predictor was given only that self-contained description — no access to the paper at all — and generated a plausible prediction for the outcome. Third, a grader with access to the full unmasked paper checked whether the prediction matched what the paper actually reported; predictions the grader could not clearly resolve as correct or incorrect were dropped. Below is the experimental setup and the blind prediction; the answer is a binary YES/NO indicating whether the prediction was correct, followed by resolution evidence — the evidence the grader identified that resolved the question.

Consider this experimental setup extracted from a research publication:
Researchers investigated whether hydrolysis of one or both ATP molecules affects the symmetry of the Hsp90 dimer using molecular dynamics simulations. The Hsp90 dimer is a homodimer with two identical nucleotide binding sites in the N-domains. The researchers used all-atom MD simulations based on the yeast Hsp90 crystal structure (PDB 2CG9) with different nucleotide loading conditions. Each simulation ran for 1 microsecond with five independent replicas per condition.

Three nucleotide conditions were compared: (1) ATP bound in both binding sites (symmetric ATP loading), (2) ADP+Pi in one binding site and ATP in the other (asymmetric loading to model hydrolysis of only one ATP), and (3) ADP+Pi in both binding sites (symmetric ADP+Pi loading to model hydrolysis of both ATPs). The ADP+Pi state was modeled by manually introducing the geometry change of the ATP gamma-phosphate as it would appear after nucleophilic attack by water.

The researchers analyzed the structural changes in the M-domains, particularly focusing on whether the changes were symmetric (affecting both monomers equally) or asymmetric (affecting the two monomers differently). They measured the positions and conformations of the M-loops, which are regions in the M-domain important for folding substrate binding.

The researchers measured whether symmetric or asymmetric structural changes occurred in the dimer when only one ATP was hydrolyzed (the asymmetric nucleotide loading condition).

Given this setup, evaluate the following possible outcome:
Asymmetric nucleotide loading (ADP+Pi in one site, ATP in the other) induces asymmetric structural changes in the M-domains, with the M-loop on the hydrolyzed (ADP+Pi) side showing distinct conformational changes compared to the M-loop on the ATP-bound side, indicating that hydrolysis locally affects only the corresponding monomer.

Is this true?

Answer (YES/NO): NO